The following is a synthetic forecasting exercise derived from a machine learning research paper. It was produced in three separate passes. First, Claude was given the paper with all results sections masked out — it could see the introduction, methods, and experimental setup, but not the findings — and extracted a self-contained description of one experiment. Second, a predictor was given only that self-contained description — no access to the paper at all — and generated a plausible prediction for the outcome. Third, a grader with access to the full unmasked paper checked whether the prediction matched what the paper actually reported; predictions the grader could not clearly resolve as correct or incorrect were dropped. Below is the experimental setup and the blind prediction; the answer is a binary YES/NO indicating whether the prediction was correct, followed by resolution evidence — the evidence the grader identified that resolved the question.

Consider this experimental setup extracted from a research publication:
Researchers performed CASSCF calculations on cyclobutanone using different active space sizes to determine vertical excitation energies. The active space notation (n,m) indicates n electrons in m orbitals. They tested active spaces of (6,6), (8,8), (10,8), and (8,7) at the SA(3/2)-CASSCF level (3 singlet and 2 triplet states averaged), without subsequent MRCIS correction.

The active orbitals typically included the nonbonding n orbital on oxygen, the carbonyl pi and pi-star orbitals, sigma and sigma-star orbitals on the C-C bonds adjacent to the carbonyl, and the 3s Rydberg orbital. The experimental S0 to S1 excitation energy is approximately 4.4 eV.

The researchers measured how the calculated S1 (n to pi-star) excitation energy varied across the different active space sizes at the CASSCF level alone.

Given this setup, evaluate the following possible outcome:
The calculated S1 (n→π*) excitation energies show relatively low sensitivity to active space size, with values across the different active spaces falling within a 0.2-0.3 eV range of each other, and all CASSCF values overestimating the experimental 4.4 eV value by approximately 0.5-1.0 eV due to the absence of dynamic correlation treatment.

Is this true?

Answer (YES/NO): NO